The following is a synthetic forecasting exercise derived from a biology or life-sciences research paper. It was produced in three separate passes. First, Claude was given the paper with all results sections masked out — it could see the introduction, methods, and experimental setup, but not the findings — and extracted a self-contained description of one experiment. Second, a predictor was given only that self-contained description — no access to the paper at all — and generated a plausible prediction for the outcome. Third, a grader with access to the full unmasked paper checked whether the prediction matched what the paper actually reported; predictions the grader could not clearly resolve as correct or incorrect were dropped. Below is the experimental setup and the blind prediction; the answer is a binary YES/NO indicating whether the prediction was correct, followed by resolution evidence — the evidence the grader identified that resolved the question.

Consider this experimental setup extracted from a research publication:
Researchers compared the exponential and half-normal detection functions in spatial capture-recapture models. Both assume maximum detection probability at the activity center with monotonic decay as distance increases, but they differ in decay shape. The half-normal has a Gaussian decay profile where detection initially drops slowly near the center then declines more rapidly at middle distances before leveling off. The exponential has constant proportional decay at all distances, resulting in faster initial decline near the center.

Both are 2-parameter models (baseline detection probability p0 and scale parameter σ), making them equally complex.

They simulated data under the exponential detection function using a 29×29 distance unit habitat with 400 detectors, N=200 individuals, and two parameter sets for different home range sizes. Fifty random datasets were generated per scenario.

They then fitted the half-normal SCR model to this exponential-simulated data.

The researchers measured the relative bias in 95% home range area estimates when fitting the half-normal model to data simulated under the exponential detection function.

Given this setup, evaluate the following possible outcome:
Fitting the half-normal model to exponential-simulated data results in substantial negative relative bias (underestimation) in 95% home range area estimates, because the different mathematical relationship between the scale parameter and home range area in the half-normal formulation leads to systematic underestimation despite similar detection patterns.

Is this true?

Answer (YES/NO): YES